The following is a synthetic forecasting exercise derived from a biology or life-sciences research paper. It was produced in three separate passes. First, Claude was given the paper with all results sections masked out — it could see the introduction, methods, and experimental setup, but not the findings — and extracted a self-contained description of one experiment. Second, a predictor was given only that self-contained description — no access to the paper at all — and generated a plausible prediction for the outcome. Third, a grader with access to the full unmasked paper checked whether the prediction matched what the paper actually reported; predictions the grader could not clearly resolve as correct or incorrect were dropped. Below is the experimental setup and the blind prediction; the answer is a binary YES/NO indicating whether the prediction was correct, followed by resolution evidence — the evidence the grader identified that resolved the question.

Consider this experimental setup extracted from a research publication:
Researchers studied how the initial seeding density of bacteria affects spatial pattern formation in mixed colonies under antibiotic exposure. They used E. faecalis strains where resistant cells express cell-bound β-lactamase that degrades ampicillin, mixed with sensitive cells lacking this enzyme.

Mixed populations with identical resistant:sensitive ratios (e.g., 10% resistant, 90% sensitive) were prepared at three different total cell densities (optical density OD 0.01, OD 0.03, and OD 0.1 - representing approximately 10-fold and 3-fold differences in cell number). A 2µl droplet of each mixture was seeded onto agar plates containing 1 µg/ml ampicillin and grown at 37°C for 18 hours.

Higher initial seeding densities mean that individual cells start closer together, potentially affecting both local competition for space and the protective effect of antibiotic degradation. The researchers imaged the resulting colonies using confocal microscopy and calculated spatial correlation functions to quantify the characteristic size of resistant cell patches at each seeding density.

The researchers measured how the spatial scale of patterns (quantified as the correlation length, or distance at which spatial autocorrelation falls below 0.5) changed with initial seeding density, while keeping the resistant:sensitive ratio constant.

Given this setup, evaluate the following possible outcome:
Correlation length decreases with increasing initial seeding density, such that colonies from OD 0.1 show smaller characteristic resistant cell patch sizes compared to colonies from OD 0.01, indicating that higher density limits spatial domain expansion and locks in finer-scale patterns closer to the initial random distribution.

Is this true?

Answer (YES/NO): YES